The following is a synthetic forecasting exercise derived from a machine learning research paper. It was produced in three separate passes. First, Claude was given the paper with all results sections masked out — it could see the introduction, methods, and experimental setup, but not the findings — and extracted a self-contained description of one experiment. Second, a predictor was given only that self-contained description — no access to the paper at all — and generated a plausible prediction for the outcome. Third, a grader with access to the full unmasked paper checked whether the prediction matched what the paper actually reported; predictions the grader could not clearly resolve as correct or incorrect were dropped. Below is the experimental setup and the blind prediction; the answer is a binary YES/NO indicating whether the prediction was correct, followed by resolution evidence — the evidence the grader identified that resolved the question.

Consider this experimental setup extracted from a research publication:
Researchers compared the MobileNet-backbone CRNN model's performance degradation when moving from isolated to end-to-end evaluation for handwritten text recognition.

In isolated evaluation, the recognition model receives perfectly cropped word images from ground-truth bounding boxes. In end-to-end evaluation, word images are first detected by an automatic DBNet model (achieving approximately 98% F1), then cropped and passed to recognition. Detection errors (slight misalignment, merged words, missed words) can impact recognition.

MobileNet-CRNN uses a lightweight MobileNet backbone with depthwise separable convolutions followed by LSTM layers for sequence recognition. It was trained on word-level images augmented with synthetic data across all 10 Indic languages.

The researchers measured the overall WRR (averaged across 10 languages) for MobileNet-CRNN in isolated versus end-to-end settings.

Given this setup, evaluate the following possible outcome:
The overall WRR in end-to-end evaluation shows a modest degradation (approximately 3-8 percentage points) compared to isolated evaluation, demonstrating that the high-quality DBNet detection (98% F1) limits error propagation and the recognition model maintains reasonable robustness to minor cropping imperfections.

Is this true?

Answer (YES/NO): NO